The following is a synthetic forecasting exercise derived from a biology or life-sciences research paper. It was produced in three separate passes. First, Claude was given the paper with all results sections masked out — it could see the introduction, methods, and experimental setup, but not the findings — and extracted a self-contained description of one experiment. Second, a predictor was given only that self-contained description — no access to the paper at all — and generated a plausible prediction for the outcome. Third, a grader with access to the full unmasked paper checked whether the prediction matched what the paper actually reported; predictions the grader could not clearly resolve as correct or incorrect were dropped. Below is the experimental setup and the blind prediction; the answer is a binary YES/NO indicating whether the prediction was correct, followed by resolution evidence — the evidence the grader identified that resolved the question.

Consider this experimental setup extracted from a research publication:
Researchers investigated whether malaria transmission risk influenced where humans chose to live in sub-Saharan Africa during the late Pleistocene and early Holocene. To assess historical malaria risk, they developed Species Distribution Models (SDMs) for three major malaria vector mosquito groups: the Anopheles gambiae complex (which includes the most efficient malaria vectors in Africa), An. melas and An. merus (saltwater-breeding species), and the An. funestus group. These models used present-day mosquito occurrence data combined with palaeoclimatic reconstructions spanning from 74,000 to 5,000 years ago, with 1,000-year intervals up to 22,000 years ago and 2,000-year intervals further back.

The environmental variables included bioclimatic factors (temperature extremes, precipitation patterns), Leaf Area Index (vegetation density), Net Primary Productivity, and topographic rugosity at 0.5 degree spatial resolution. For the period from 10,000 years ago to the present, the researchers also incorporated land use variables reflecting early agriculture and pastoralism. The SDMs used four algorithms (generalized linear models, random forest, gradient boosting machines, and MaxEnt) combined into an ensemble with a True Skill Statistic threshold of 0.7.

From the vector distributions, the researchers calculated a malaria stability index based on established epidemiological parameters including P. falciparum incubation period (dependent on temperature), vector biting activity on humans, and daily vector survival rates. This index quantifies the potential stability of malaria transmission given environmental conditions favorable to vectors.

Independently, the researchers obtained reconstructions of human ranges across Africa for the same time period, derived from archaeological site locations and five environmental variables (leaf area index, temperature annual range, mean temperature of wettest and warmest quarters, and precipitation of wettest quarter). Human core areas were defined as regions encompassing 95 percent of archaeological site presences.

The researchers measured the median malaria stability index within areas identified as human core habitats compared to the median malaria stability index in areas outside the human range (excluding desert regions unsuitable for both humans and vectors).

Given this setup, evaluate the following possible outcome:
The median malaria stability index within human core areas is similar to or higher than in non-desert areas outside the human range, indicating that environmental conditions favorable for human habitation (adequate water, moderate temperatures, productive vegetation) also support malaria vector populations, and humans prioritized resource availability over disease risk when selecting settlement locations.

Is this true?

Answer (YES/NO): NO